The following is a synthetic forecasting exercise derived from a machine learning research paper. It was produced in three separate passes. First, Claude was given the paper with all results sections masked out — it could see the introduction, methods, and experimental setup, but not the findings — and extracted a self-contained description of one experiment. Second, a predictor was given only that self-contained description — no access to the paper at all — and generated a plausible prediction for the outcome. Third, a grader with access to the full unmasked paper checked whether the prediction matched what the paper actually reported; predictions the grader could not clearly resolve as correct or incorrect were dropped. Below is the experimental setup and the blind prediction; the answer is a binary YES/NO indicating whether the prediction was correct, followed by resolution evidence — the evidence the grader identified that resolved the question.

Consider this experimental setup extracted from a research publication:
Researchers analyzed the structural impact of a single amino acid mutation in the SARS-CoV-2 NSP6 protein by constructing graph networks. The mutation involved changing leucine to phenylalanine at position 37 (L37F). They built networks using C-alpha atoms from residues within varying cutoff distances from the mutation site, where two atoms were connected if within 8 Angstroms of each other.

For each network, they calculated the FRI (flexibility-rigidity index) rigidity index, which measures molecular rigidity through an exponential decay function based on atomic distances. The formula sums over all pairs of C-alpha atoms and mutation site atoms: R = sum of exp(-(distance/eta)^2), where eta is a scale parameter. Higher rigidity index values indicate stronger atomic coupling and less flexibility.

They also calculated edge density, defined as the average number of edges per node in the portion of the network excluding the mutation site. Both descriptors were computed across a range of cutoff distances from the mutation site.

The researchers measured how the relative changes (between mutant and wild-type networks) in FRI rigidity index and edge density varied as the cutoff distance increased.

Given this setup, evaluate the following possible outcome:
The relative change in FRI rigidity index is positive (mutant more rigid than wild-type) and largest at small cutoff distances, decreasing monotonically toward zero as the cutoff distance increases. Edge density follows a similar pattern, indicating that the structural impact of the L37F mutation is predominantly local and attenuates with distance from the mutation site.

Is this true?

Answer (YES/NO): NO